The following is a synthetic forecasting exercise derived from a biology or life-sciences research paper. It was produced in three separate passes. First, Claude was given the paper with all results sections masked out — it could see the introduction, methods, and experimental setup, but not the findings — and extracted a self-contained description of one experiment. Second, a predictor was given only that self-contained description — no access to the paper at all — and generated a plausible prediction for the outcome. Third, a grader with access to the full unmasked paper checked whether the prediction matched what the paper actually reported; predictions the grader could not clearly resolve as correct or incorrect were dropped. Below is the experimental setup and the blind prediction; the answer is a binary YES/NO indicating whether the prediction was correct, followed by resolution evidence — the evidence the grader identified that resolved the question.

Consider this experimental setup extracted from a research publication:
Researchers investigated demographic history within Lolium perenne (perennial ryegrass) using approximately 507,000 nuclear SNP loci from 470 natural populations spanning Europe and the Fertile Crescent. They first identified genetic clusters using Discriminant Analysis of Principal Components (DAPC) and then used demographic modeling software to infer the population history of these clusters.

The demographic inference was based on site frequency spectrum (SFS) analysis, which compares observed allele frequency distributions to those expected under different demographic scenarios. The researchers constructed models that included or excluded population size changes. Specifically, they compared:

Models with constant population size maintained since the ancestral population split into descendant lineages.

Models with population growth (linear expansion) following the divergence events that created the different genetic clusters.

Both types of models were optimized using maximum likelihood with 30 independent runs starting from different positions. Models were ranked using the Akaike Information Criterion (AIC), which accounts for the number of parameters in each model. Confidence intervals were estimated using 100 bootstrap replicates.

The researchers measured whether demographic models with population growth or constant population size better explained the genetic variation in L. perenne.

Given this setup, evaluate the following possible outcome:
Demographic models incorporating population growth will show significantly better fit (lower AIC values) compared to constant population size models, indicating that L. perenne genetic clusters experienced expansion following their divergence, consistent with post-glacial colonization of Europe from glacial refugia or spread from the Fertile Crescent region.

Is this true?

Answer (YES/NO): YES